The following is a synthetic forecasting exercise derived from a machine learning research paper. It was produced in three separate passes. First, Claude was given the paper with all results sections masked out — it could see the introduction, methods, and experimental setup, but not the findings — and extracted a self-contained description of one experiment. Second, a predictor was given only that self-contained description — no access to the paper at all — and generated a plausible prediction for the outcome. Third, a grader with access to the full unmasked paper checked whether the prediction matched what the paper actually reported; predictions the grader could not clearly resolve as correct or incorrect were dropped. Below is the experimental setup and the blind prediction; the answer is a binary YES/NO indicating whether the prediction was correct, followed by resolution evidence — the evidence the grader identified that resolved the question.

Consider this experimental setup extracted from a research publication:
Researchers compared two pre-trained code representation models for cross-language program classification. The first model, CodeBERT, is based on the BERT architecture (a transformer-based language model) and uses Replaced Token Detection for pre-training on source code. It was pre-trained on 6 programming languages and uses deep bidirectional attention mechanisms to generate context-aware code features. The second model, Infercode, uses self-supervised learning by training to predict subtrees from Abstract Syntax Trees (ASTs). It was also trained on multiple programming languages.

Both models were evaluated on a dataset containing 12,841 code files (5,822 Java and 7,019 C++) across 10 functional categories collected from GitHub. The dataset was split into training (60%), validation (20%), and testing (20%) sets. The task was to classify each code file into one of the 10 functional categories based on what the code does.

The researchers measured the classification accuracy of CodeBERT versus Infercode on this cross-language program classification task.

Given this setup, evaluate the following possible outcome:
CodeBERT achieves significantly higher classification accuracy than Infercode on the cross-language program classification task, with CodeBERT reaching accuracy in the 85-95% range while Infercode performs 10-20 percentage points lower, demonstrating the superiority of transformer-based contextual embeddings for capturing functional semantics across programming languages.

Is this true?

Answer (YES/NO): NO